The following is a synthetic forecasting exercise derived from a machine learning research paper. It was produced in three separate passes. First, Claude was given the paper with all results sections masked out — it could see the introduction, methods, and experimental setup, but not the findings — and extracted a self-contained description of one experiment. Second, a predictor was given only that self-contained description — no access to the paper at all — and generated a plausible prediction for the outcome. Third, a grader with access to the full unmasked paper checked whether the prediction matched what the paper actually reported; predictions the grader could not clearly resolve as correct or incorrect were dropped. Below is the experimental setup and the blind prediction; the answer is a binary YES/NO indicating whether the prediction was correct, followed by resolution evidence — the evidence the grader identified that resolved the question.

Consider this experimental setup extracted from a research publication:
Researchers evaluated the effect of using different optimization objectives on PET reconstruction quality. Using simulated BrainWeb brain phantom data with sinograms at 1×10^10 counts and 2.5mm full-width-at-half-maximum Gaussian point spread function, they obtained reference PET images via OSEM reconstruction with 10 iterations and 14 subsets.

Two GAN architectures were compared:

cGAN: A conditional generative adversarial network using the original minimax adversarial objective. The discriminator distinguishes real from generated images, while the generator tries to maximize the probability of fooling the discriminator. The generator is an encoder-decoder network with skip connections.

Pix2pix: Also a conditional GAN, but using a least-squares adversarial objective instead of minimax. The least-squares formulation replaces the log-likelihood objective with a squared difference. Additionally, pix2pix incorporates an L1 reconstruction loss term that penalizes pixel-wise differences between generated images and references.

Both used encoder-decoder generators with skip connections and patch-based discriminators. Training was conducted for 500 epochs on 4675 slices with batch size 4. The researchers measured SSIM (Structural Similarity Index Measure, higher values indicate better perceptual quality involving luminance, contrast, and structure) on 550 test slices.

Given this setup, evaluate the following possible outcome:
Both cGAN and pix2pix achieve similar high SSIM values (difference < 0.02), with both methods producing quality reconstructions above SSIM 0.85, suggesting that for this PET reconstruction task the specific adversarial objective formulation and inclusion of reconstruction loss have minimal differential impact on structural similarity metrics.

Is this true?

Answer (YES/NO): YES